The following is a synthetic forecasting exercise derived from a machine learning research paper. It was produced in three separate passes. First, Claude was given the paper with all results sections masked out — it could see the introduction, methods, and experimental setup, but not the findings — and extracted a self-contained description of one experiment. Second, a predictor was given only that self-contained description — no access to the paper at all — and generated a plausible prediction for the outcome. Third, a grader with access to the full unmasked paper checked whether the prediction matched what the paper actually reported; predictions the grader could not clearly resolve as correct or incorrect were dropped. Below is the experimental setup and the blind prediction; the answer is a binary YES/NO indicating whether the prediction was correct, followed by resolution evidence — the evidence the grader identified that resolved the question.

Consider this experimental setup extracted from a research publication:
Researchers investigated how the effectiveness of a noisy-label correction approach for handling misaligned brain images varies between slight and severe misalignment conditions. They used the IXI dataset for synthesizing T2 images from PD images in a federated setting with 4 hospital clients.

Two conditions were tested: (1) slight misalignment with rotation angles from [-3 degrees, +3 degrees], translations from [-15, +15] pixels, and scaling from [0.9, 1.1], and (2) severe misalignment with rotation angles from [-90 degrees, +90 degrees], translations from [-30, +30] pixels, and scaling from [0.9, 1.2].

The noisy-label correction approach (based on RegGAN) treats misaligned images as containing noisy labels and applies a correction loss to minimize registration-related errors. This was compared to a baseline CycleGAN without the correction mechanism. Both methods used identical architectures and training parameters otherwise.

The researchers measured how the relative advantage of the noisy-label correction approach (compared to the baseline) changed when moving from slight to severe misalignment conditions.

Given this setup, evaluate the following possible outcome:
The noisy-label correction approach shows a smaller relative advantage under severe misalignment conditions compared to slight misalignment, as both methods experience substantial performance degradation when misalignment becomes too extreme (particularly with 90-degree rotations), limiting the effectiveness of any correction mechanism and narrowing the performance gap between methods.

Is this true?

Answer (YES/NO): YES